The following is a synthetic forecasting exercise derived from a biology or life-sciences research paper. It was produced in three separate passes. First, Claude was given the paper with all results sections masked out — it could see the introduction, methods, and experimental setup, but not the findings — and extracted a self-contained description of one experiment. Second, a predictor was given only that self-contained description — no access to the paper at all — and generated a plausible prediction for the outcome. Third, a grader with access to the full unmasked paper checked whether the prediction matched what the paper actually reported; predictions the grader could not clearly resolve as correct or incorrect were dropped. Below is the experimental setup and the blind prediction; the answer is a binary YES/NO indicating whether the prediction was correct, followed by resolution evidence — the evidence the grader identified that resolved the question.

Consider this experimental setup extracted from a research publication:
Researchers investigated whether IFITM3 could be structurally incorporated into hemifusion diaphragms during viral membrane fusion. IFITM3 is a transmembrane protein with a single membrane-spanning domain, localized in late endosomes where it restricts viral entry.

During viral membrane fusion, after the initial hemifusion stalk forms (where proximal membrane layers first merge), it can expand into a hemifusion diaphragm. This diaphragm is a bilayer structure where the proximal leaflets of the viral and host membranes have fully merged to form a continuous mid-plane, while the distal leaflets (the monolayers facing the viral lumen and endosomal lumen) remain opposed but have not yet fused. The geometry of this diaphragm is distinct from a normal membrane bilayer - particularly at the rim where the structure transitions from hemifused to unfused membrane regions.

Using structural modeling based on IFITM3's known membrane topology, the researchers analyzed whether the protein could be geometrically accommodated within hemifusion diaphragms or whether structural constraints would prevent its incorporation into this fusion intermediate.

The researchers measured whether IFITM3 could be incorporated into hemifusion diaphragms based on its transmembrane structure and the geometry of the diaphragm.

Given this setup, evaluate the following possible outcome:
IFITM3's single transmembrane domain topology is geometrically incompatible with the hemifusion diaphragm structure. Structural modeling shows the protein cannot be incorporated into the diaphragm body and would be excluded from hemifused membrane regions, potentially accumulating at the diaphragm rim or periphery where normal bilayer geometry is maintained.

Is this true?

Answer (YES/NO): YES